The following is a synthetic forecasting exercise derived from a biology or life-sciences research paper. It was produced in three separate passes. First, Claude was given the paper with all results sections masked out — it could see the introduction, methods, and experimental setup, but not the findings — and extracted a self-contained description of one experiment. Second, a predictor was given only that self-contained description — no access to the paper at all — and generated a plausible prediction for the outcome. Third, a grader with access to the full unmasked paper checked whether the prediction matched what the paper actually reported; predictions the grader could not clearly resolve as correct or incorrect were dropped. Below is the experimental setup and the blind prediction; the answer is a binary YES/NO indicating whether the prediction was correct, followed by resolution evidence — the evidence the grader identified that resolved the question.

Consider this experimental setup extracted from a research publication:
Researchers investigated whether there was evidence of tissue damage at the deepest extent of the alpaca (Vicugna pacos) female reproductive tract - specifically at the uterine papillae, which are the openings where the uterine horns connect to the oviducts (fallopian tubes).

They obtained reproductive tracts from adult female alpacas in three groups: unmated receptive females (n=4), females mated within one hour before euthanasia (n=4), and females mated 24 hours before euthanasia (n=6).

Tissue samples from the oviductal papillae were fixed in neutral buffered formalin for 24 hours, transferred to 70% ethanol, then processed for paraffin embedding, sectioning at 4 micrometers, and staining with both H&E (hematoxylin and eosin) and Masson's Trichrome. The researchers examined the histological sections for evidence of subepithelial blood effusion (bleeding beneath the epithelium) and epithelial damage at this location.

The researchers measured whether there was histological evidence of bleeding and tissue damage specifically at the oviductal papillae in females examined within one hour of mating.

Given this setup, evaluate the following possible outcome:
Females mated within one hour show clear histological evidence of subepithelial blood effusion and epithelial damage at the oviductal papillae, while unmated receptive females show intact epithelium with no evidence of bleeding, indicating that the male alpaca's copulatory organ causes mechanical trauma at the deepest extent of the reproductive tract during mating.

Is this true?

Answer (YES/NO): YES